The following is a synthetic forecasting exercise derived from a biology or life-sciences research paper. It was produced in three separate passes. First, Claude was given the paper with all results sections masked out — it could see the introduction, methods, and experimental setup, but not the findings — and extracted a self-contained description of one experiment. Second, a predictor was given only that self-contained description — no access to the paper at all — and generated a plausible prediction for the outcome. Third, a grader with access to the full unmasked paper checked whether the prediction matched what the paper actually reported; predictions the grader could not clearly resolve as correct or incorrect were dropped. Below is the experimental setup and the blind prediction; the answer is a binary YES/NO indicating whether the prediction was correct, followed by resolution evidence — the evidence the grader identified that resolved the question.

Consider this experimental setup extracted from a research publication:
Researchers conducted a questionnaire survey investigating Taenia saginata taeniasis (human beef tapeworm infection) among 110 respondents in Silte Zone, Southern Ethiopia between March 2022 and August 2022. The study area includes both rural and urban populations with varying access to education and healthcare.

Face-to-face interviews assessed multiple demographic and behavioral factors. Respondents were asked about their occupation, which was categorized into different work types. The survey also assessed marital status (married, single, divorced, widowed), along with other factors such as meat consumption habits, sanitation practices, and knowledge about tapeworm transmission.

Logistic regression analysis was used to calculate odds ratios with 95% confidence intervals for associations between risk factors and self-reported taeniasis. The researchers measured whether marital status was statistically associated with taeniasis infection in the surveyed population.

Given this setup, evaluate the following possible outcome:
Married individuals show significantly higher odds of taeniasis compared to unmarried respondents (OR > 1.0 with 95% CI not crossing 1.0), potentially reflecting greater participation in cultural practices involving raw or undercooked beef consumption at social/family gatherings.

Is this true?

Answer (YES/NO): NO